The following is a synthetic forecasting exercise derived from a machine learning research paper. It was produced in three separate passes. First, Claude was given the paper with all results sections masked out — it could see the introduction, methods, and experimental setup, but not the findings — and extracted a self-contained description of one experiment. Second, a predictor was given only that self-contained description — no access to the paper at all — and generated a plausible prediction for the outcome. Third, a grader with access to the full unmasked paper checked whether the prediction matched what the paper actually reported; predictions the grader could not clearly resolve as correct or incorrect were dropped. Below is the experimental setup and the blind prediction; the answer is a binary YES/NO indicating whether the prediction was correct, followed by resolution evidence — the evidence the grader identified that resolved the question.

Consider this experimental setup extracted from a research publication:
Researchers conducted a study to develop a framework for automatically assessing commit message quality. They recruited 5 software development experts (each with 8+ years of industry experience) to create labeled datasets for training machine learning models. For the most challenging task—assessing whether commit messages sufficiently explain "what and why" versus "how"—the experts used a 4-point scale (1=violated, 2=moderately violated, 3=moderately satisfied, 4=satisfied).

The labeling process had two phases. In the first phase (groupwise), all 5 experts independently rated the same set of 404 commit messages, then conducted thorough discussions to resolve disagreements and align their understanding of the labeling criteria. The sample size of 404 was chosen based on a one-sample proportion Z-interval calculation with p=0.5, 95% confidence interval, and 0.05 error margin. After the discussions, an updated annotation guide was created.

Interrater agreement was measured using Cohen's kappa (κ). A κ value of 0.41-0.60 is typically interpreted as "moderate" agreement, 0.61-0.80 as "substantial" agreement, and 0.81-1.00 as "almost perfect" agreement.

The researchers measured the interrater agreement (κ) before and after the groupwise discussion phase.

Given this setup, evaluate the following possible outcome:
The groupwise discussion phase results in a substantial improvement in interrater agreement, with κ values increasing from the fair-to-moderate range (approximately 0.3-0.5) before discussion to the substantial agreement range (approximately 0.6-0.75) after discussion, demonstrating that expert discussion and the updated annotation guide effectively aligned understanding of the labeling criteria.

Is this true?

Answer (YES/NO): NO